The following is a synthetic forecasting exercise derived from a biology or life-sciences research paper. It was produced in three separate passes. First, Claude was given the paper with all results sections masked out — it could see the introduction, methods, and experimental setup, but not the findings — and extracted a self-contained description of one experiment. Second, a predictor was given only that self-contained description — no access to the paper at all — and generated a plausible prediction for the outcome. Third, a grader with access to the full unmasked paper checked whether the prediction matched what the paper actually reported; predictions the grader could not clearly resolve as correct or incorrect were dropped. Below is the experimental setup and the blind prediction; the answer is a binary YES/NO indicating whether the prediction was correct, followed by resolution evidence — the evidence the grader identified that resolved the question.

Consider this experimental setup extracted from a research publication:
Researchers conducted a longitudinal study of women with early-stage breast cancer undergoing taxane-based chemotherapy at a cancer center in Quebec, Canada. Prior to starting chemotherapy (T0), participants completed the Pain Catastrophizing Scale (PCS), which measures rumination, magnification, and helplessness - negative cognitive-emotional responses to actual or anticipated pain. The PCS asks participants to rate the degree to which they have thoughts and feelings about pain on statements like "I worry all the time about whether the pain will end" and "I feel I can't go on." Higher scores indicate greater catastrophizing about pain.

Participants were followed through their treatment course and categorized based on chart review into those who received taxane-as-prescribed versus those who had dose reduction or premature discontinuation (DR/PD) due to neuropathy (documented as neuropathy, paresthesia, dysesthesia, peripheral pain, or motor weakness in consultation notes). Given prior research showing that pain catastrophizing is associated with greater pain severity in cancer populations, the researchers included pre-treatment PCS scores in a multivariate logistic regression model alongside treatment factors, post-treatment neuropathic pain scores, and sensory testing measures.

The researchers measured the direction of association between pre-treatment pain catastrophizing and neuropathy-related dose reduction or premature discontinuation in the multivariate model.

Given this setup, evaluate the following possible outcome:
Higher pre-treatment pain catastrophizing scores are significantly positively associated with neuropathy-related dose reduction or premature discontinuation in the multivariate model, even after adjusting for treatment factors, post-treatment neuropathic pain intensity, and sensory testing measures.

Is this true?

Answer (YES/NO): NO